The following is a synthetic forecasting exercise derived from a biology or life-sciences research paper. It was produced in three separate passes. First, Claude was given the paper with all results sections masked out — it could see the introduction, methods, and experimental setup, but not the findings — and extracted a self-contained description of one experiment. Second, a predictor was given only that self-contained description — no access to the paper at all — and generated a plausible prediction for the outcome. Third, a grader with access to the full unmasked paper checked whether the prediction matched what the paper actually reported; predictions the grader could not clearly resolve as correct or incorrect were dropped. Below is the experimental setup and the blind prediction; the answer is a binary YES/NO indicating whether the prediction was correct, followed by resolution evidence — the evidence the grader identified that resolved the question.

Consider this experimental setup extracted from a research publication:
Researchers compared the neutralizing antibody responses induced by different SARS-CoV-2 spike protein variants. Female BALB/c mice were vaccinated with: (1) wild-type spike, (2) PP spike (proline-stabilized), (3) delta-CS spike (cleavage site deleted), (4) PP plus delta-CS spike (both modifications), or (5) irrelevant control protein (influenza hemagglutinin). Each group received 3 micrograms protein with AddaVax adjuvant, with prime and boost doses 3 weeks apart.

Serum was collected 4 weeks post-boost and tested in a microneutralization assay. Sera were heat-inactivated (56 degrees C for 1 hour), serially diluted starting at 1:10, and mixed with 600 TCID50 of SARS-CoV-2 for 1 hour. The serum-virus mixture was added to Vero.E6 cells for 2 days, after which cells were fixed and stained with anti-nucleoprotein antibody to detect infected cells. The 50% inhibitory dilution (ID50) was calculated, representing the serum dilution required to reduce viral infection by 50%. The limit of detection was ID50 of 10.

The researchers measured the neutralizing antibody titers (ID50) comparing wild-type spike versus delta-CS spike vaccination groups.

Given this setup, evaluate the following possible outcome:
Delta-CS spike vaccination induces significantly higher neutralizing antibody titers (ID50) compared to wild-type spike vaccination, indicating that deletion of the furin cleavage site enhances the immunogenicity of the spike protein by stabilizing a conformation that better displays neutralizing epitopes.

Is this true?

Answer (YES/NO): NO